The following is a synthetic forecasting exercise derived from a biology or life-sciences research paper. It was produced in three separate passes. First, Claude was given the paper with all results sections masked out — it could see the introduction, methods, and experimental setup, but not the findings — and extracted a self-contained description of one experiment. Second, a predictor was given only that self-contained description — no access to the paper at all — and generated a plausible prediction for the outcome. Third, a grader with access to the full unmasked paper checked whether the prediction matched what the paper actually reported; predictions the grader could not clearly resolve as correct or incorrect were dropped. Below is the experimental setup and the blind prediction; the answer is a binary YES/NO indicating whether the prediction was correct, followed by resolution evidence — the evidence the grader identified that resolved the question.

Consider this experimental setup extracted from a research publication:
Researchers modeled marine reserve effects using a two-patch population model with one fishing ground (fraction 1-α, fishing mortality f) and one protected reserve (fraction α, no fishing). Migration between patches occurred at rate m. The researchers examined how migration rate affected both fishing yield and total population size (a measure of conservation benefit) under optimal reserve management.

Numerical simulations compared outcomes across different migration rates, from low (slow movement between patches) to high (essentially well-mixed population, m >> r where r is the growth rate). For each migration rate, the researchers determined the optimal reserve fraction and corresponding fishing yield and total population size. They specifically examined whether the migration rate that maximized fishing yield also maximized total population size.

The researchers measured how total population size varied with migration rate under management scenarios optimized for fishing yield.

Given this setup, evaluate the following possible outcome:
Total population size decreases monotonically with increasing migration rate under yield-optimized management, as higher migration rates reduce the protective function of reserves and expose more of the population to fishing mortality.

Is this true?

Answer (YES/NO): NO